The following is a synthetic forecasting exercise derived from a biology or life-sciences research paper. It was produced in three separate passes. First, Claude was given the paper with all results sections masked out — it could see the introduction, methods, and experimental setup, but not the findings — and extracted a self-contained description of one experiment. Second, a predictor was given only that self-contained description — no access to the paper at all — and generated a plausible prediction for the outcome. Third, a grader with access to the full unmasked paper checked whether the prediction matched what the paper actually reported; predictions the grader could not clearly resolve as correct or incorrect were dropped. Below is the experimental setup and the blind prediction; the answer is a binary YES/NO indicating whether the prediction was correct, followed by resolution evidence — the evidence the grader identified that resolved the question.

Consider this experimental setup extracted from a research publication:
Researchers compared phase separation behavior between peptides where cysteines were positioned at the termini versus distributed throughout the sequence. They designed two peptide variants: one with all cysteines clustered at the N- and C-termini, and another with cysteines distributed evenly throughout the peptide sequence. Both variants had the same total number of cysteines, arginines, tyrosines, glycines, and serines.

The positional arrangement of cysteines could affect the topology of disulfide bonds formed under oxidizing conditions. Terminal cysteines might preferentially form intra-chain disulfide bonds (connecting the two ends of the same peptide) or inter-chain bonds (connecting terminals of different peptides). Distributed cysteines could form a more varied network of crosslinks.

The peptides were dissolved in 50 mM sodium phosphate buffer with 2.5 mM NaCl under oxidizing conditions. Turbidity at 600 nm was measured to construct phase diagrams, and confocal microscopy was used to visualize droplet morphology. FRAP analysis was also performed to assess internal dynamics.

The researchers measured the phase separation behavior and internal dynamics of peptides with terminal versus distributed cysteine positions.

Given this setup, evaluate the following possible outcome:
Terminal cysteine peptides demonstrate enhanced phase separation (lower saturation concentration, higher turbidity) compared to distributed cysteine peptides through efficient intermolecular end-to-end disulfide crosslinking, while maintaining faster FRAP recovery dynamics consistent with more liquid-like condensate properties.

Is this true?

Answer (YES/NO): NO